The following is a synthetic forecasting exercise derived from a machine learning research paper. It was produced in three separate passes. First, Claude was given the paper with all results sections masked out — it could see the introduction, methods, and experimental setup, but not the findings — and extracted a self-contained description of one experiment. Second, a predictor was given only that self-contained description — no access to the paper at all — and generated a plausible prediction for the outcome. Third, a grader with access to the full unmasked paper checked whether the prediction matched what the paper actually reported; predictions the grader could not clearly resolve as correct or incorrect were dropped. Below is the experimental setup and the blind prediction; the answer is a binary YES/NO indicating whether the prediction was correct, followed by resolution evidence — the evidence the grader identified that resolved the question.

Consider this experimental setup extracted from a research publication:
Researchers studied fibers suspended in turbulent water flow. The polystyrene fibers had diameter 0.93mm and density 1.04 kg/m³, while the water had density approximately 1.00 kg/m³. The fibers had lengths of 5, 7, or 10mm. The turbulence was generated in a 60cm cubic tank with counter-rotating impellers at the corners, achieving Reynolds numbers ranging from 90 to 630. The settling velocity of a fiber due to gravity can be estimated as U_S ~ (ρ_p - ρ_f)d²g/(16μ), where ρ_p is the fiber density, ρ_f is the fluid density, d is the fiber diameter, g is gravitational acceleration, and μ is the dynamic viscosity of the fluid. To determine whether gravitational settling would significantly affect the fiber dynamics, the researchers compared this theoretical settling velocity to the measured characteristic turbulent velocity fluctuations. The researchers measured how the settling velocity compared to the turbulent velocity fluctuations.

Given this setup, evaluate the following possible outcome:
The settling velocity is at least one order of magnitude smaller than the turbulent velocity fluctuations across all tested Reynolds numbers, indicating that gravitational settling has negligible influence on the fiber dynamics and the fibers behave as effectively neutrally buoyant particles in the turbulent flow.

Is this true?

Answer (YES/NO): YES